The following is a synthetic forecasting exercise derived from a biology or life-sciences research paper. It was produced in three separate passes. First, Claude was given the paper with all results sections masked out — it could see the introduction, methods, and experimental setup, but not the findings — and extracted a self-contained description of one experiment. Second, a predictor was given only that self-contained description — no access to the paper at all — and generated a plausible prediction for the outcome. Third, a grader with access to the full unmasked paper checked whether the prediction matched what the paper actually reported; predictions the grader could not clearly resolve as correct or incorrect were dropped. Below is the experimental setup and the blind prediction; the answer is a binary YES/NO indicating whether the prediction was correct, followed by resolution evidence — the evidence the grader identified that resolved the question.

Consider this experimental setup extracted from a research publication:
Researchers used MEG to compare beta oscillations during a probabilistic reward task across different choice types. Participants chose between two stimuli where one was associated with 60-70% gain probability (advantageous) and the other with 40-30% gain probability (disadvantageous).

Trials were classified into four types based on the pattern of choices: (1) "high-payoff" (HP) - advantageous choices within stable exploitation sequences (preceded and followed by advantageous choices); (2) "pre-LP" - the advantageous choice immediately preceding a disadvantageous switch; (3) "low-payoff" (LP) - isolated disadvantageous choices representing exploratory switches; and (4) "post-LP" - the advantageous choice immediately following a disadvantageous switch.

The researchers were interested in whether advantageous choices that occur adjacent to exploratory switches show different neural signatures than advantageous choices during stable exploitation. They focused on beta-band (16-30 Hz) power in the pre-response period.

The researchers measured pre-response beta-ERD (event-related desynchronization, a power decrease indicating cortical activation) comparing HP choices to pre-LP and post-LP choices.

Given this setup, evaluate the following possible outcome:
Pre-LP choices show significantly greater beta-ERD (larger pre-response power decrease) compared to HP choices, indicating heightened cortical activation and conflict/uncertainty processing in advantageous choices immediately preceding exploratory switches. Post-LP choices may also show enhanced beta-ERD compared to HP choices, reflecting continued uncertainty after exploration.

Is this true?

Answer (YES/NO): NO